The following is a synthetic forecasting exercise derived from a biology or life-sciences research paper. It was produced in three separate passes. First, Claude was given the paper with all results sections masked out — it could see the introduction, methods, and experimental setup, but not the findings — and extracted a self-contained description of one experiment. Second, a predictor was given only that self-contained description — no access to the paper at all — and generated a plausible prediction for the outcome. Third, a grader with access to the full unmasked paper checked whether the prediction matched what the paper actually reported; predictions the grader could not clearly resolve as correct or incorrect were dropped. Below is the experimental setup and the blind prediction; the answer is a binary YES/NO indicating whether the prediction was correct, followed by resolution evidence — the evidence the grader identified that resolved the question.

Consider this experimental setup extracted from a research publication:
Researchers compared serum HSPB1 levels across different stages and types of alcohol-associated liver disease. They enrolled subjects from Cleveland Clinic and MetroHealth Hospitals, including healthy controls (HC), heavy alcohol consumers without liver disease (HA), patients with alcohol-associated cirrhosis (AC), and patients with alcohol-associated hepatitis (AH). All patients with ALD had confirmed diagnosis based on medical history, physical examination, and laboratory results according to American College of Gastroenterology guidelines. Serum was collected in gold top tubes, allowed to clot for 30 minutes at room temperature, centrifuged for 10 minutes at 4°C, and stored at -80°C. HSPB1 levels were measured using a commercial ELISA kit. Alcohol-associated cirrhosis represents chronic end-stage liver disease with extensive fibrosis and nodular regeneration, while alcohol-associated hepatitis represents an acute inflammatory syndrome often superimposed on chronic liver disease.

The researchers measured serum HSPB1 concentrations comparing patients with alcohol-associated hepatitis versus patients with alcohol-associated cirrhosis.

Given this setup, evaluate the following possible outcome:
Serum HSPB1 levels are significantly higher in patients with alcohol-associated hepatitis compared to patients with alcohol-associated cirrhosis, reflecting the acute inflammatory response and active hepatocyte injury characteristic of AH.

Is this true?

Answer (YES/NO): YES